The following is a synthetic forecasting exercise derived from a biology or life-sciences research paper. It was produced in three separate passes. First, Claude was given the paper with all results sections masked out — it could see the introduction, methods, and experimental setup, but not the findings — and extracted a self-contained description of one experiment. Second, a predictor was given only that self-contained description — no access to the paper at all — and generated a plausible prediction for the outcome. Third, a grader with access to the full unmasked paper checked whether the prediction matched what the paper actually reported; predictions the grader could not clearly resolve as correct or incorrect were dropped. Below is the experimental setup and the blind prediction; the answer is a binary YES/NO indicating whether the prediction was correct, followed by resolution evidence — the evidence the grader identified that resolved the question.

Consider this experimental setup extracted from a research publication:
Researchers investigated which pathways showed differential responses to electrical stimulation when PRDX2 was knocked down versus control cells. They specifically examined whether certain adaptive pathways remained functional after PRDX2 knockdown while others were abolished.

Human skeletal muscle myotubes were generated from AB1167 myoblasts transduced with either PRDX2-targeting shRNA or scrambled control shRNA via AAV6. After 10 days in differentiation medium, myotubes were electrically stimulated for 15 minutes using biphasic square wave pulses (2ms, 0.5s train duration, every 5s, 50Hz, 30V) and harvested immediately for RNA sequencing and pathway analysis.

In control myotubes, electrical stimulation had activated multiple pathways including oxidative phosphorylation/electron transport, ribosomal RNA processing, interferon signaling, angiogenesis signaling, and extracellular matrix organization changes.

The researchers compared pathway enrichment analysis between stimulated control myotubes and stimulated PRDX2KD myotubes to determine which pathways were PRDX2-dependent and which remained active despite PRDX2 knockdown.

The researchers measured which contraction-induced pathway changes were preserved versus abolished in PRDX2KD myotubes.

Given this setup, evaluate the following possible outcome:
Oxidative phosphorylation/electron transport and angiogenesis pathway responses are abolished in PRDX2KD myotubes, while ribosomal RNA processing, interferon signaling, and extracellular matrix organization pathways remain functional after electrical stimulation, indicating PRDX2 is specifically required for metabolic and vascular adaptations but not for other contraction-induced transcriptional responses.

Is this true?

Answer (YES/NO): NO